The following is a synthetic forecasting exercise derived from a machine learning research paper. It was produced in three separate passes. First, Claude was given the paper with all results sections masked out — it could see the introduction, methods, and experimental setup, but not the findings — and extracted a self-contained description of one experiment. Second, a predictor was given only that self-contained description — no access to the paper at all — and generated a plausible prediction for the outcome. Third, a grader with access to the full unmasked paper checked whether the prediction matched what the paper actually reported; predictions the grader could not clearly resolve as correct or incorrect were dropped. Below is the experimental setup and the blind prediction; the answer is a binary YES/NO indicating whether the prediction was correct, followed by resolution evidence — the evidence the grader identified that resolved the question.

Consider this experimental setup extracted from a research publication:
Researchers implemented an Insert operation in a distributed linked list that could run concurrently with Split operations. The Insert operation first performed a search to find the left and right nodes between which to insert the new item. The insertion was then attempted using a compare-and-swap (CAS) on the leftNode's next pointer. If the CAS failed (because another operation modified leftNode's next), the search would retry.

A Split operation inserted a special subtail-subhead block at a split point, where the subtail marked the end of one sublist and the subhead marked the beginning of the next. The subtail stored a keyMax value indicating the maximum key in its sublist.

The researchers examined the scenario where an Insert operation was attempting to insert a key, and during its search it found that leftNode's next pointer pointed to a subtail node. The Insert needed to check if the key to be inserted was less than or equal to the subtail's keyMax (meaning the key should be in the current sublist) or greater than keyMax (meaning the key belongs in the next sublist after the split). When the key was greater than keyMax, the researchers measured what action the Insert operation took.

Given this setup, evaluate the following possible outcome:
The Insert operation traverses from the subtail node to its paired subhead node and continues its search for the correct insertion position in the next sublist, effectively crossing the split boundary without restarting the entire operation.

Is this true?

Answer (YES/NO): YES